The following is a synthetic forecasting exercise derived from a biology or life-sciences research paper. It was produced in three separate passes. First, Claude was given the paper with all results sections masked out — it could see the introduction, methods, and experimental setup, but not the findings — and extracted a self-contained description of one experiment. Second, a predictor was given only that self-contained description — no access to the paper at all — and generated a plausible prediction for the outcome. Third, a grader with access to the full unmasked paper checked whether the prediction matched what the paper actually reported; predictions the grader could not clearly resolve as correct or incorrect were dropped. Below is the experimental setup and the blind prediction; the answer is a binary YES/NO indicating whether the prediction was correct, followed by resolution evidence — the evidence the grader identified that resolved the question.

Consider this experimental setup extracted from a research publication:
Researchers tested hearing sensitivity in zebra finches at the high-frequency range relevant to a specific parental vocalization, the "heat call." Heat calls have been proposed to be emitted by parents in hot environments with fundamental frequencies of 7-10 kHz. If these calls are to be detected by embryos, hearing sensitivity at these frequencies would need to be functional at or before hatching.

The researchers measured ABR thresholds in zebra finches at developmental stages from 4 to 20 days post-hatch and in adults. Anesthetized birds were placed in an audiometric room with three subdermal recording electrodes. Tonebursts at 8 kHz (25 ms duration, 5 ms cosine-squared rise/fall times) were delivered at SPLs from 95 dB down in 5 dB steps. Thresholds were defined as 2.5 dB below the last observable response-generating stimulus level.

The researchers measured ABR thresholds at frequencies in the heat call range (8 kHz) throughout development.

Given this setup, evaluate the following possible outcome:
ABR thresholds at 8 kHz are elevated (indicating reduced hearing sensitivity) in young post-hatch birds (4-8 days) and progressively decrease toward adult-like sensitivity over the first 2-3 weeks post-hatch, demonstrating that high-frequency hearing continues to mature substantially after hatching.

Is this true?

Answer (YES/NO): NO